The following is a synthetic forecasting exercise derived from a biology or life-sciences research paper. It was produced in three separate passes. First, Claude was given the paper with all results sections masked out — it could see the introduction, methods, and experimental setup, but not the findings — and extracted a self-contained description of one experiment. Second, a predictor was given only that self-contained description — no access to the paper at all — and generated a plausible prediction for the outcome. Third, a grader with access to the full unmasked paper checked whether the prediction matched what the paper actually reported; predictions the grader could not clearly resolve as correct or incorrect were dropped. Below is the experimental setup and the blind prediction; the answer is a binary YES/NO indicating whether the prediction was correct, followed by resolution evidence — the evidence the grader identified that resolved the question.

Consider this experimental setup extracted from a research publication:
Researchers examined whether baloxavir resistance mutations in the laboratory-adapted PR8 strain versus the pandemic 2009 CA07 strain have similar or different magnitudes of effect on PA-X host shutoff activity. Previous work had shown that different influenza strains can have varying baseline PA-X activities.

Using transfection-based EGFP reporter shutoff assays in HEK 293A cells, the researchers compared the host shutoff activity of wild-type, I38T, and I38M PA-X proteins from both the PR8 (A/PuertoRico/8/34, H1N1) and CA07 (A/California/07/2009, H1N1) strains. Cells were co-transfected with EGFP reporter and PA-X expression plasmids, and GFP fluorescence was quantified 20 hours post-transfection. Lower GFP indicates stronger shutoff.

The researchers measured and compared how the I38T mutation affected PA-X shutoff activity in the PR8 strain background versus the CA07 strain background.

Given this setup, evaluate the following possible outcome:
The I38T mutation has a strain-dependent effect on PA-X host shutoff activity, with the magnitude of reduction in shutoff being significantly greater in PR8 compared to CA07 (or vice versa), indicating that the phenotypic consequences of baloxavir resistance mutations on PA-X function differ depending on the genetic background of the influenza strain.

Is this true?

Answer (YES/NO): YES